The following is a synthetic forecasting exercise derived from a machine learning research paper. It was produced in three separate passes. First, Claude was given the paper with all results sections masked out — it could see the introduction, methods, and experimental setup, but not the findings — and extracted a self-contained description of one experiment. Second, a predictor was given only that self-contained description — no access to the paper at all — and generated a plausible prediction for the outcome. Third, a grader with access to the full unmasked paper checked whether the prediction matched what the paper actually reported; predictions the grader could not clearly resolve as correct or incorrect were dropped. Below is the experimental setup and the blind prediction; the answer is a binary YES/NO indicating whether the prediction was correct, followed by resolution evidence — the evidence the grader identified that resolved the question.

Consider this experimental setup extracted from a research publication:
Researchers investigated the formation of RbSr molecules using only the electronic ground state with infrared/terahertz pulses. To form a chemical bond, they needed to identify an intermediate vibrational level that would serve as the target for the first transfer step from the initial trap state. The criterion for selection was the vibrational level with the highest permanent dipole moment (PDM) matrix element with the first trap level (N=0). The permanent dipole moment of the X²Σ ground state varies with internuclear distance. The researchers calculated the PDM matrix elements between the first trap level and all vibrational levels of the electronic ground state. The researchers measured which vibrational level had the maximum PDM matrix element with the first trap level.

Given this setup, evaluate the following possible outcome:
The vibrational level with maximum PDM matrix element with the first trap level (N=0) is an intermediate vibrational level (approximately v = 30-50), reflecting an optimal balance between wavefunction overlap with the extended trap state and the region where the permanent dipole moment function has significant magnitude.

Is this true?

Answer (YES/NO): NO